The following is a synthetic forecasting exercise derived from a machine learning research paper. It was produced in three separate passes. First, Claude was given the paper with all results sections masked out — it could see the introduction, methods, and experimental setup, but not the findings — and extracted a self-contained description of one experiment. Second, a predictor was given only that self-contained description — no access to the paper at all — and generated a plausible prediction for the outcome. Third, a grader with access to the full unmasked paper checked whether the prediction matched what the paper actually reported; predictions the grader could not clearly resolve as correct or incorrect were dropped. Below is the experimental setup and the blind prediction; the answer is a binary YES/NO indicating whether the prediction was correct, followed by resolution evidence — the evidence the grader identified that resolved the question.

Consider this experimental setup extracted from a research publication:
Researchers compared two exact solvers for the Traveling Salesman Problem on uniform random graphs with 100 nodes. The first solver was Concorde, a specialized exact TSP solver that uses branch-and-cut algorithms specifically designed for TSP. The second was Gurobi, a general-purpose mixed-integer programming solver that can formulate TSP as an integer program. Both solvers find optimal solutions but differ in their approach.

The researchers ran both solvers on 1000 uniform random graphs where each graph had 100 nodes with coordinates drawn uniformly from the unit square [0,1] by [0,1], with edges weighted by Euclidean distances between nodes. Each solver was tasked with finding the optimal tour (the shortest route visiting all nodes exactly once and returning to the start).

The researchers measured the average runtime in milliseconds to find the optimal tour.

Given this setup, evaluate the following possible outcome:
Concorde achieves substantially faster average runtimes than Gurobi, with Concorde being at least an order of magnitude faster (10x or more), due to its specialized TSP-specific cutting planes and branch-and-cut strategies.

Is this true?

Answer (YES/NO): YES